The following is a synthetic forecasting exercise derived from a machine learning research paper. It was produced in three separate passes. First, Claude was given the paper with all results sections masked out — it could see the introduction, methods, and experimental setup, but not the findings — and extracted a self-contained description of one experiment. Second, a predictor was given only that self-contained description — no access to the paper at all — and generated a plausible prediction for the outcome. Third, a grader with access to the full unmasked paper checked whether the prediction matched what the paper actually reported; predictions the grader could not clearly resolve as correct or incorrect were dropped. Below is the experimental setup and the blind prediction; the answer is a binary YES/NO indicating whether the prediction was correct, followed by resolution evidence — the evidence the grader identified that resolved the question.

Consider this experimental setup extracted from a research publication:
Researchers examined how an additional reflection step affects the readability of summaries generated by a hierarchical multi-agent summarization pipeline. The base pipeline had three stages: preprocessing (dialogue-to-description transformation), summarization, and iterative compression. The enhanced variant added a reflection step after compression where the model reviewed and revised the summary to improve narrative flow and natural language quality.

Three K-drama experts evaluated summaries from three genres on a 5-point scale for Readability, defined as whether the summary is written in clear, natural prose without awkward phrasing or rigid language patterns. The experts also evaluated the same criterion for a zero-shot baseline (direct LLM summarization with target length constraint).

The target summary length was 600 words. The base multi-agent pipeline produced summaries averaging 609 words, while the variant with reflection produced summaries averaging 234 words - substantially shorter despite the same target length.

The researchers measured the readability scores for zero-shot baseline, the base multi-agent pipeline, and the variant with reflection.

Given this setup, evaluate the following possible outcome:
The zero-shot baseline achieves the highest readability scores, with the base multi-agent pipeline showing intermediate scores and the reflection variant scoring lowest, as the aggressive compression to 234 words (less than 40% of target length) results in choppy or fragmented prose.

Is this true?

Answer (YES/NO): NO